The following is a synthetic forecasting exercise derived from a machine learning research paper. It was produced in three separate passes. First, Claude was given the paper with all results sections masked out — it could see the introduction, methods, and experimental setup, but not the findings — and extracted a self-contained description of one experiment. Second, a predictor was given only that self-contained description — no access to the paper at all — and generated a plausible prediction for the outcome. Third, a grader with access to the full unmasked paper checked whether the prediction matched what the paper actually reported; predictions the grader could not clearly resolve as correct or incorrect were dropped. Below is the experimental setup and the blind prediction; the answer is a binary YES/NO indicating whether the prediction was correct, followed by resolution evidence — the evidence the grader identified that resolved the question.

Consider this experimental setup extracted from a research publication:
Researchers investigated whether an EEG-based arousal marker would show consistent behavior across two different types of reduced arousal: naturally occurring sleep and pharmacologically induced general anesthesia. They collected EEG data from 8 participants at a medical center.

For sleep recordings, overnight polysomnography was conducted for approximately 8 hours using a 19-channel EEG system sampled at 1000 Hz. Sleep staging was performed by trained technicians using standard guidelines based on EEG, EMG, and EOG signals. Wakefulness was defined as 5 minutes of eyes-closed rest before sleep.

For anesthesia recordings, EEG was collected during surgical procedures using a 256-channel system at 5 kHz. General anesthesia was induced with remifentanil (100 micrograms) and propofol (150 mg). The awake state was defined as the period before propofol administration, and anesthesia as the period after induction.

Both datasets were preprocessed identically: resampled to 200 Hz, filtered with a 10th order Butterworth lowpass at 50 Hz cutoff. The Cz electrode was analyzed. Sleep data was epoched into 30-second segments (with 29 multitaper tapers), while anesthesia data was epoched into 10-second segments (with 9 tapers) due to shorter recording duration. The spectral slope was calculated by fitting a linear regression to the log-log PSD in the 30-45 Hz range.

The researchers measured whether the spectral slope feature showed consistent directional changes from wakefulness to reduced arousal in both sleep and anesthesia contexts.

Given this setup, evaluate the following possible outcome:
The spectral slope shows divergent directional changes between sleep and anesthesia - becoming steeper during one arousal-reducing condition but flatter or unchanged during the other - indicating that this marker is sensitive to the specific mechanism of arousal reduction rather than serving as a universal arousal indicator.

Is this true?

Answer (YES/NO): NO